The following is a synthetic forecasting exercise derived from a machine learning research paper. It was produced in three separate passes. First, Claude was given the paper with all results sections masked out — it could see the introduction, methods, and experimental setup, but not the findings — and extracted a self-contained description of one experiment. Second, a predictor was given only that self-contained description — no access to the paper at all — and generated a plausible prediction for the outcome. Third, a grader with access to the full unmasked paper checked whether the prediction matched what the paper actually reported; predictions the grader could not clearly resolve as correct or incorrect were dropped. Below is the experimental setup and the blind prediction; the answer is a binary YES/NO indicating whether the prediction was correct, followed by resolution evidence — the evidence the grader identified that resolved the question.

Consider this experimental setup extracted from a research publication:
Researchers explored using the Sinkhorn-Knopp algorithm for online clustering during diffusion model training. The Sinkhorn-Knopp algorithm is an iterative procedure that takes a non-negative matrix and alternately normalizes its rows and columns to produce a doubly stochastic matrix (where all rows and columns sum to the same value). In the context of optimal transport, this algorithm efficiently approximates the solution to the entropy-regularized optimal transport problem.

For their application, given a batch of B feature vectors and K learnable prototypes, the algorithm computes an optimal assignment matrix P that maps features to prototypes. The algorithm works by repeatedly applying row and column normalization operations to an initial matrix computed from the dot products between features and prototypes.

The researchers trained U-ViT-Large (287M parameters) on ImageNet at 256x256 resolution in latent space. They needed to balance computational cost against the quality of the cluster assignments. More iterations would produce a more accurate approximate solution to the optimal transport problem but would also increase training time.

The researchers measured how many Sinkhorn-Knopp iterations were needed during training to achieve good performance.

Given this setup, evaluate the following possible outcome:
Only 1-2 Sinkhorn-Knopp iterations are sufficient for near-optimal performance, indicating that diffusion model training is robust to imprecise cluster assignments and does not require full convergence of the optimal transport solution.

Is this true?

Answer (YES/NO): NO